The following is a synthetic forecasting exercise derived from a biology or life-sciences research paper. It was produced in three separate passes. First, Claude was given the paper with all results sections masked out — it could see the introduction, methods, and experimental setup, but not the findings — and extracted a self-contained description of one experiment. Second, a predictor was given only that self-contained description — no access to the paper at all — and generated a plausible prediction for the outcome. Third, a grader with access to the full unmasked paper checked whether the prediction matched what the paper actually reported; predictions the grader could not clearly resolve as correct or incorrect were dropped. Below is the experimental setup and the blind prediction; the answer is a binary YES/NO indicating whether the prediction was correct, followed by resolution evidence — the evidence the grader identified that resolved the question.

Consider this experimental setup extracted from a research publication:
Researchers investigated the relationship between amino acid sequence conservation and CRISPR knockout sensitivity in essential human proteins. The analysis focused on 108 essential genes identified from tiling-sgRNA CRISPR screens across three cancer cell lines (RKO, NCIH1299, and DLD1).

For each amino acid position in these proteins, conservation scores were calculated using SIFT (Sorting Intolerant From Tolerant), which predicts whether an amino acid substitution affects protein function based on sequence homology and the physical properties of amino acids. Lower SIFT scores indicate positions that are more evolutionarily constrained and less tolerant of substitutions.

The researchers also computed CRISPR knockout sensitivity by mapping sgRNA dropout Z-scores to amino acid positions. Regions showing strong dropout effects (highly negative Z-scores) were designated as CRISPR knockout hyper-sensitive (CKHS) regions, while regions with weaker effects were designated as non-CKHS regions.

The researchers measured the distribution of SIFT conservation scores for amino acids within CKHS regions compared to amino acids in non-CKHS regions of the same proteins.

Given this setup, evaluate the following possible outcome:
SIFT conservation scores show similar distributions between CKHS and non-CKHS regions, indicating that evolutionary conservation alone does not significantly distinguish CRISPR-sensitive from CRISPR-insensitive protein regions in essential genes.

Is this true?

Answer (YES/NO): NO